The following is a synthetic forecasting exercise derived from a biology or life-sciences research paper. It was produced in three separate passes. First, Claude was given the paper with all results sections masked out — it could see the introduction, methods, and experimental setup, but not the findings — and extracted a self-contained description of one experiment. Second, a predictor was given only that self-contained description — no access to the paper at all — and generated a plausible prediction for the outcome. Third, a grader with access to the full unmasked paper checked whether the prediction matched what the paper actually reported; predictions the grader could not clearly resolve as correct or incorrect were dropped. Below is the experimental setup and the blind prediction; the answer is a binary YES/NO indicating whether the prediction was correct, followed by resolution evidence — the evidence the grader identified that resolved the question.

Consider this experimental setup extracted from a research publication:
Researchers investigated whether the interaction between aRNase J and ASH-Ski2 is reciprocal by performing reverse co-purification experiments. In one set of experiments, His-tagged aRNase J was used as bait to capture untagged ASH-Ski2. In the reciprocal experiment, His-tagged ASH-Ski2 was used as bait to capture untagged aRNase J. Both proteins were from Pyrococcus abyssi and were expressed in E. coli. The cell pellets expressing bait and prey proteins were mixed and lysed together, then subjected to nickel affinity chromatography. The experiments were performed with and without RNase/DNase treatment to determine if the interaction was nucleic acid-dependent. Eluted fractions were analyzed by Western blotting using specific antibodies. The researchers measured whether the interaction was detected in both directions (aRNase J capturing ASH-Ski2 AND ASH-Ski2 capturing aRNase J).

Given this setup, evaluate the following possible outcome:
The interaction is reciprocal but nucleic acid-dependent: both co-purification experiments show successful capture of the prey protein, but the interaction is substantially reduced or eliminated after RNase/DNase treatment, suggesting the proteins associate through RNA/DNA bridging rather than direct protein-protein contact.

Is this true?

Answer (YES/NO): NO